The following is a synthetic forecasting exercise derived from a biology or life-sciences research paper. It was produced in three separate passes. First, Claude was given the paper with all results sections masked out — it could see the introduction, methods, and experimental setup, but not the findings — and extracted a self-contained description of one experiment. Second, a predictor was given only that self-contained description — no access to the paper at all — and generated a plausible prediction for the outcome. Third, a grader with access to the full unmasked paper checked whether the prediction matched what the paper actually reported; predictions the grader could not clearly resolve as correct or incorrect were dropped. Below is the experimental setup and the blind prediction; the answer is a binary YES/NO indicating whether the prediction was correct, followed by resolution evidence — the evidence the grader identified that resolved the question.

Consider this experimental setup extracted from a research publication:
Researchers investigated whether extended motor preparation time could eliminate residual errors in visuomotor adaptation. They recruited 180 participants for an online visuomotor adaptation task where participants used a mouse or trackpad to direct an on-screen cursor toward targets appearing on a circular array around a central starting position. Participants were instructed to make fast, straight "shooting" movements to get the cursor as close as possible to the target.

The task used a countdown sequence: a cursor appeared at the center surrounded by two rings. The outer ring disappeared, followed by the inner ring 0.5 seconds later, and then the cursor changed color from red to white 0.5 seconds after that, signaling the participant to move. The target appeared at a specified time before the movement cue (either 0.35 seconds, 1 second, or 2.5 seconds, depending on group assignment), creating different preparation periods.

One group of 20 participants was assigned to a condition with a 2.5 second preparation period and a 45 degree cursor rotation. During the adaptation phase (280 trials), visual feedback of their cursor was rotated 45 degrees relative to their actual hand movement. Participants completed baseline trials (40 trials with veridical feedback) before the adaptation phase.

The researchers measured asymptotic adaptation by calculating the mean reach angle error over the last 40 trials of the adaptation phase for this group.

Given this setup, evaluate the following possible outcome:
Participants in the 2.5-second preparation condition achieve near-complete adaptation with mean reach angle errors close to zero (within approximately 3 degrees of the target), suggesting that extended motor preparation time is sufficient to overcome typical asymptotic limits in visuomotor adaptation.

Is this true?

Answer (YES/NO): NO